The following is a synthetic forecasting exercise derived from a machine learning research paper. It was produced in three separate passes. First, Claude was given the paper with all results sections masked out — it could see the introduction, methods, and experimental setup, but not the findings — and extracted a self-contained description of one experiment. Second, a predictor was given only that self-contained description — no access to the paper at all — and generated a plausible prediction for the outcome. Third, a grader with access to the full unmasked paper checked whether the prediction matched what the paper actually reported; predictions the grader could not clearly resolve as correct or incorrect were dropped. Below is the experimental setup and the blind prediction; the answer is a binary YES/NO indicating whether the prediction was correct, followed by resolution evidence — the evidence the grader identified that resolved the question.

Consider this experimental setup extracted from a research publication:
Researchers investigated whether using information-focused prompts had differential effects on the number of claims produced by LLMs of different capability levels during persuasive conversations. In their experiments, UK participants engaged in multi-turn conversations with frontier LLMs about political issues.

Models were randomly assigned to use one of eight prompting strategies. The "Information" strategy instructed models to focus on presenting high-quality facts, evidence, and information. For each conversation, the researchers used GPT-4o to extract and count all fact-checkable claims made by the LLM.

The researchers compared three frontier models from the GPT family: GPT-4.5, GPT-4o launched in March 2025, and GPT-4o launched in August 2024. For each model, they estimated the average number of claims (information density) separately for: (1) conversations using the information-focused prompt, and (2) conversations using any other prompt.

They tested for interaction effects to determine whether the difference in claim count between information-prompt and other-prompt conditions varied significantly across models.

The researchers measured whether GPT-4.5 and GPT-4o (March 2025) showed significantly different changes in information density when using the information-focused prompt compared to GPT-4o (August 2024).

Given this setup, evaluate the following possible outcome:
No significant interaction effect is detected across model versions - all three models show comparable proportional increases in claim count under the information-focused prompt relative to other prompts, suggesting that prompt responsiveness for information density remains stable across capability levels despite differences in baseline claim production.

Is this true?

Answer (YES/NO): NO